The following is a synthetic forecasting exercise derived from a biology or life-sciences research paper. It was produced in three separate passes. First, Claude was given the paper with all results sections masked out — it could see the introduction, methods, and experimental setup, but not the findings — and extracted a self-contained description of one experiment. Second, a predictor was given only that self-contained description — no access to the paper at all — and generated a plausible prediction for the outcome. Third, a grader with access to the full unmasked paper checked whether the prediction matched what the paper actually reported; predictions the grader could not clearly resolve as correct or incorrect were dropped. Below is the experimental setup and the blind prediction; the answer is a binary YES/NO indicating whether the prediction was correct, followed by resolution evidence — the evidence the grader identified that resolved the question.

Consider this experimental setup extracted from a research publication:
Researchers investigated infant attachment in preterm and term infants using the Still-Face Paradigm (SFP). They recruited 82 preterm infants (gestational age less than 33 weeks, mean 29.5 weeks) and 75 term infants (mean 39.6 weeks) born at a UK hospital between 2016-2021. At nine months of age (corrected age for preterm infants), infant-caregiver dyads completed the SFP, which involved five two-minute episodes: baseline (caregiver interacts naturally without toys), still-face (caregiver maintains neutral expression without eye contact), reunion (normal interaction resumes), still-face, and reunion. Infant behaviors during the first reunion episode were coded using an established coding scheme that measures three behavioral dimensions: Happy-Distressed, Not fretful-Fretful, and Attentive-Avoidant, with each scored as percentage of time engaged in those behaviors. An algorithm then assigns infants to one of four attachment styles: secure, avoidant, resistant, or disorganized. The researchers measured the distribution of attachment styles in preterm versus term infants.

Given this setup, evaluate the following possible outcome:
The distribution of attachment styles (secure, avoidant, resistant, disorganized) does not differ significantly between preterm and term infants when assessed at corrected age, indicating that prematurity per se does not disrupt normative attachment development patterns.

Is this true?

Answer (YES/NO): YES